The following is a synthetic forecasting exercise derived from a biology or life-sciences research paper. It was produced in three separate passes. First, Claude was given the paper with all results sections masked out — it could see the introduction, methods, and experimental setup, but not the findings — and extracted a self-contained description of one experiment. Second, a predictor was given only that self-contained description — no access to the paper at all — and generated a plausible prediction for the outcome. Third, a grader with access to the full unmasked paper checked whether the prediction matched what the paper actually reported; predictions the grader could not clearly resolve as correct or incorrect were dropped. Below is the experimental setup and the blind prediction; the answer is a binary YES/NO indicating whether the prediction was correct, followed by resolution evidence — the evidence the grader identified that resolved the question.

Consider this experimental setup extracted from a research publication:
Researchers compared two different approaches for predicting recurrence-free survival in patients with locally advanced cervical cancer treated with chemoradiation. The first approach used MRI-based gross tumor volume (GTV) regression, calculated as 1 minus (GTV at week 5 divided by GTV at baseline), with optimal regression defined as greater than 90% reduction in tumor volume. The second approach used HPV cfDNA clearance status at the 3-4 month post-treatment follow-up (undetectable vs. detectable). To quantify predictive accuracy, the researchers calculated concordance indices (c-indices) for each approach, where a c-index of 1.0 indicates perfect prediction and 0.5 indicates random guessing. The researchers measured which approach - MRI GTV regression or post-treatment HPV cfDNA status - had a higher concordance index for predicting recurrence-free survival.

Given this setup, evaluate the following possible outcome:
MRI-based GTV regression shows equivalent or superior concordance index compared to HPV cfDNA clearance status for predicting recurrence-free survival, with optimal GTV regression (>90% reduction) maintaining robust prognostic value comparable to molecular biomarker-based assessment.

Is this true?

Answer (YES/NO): NO